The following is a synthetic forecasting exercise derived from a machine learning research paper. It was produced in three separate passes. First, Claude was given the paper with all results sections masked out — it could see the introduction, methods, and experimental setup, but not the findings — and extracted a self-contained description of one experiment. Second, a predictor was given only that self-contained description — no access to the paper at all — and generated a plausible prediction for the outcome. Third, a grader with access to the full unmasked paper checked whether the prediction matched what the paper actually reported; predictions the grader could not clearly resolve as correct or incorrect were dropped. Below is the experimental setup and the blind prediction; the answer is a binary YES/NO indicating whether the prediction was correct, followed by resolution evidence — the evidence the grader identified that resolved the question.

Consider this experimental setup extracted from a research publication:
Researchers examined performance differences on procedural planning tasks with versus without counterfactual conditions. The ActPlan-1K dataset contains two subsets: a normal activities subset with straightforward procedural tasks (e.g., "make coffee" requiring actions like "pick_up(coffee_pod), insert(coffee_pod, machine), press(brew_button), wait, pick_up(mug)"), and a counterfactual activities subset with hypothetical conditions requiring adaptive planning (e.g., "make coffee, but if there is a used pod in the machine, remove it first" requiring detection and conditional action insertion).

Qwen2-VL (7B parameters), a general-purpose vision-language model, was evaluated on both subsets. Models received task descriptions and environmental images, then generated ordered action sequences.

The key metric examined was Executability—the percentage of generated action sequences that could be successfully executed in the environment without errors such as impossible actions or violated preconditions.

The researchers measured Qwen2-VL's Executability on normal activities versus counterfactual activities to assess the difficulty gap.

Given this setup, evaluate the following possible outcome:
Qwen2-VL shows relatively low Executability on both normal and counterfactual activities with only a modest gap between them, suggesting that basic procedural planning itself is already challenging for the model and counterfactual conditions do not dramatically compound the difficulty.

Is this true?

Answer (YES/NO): NO